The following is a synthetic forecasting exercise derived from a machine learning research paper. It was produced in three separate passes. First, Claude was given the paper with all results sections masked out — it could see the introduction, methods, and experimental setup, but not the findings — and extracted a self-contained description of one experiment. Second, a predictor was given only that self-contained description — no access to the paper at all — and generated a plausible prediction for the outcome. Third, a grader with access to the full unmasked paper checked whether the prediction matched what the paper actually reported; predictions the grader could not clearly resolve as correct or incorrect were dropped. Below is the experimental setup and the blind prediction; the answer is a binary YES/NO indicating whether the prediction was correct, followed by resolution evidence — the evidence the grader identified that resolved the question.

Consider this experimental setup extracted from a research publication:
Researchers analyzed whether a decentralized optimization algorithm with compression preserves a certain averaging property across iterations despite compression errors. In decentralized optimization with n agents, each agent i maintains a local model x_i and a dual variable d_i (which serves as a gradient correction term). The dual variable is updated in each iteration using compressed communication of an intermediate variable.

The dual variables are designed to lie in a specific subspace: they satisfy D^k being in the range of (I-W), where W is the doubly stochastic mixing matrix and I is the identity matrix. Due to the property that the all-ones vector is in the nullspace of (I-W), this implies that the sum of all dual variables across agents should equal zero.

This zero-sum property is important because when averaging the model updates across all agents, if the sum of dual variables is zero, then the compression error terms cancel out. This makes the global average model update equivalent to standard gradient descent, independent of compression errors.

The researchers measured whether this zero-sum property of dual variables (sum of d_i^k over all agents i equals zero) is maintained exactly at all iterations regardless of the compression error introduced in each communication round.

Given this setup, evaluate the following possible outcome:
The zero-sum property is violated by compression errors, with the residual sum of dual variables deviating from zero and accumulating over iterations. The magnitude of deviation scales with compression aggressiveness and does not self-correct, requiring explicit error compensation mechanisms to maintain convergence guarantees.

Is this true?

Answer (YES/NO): NO